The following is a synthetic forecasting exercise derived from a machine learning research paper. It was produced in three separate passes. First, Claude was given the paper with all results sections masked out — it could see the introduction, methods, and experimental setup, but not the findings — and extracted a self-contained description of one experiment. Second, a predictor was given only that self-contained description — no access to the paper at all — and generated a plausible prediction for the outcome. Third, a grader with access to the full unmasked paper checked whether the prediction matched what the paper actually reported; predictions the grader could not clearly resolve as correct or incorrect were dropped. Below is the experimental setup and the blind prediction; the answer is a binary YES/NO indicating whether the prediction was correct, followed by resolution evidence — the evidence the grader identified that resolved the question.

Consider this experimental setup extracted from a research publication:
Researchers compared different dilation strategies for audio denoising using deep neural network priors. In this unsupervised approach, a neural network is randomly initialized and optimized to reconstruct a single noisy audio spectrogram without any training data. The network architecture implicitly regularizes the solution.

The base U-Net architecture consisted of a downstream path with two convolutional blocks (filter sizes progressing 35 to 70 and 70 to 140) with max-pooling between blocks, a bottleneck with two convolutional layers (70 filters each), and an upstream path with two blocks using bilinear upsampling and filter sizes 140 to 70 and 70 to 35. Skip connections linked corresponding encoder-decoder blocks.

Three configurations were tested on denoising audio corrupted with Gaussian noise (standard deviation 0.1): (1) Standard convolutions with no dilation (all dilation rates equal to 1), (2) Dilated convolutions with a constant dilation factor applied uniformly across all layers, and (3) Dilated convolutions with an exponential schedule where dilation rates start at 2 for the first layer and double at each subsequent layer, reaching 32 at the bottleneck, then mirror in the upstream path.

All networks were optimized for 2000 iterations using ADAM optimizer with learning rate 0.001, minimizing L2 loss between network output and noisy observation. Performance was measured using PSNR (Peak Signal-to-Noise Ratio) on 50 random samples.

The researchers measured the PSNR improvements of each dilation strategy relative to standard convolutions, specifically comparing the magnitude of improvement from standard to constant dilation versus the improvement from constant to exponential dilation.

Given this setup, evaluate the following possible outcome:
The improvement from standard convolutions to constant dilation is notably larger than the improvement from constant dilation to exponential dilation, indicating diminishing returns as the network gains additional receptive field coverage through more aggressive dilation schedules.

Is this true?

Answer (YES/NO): NO